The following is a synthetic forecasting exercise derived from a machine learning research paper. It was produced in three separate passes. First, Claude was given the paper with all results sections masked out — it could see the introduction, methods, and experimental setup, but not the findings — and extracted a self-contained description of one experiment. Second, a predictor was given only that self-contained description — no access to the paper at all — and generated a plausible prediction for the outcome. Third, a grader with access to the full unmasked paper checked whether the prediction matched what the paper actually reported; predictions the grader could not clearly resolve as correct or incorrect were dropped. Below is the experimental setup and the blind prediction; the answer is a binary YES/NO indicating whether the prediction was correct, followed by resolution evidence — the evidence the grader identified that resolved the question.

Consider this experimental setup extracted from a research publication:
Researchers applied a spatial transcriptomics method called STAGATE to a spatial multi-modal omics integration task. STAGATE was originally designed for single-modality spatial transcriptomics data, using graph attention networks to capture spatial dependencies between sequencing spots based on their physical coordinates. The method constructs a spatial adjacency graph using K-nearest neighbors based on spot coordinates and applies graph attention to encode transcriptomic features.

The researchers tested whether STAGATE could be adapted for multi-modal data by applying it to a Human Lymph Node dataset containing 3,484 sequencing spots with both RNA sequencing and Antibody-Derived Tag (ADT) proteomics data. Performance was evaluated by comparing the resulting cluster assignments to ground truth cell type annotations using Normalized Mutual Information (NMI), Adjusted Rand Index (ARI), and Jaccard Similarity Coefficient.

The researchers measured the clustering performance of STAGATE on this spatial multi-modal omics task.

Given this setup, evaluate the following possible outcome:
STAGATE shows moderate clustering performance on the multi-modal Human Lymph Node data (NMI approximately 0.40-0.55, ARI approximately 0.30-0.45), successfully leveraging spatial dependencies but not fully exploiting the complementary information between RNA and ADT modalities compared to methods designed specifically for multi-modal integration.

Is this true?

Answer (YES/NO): NO